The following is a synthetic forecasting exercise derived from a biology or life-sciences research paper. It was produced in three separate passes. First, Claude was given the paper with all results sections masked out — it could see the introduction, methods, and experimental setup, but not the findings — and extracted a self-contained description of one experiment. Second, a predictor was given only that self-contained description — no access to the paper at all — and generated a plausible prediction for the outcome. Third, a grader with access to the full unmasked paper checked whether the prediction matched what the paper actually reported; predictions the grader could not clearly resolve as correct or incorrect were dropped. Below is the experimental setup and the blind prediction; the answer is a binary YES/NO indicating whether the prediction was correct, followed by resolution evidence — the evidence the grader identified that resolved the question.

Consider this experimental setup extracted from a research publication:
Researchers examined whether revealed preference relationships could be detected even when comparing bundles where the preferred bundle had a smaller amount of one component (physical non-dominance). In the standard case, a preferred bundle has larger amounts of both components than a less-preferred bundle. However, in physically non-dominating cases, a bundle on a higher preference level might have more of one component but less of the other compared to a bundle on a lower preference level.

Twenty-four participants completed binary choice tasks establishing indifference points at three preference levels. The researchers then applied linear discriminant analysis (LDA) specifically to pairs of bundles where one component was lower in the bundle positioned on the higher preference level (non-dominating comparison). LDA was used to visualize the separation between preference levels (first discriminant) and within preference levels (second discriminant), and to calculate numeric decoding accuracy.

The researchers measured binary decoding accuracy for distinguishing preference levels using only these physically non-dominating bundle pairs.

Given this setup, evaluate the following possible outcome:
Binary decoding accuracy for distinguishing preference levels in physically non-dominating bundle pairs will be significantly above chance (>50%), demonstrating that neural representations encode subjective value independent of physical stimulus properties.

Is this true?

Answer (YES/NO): NO